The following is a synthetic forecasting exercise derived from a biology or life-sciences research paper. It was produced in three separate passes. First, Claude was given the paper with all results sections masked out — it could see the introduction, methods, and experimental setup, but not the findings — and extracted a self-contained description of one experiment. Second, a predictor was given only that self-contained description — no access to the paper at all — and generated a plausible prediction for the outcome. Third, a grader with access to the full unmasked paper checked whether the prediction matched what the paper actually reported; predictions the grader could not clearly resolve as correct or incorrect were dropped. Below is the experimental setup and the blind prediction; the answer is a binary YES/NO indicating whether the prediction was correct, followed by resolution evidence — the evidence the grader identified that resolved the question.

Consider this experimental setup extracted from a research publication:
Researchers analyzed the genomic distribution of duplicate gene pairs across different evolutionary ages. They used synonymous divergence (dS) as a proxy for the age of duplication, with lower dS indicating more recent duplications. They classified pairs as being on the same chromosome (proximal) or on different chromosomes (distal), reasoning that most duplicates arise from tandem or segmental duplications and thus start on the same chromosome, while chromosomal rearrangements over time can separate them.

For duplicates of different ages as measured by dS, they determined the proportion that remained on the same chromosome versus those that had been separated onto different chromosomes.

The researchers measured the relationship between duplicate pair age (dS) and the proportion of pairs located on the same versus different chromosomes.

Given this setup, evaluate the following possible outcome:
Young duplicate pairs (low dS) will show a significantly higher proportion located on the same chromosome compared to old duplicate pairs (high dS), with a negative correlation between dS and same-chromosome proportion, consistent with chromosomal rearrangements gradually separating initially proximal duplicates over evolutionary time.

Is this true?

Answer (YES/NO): YES